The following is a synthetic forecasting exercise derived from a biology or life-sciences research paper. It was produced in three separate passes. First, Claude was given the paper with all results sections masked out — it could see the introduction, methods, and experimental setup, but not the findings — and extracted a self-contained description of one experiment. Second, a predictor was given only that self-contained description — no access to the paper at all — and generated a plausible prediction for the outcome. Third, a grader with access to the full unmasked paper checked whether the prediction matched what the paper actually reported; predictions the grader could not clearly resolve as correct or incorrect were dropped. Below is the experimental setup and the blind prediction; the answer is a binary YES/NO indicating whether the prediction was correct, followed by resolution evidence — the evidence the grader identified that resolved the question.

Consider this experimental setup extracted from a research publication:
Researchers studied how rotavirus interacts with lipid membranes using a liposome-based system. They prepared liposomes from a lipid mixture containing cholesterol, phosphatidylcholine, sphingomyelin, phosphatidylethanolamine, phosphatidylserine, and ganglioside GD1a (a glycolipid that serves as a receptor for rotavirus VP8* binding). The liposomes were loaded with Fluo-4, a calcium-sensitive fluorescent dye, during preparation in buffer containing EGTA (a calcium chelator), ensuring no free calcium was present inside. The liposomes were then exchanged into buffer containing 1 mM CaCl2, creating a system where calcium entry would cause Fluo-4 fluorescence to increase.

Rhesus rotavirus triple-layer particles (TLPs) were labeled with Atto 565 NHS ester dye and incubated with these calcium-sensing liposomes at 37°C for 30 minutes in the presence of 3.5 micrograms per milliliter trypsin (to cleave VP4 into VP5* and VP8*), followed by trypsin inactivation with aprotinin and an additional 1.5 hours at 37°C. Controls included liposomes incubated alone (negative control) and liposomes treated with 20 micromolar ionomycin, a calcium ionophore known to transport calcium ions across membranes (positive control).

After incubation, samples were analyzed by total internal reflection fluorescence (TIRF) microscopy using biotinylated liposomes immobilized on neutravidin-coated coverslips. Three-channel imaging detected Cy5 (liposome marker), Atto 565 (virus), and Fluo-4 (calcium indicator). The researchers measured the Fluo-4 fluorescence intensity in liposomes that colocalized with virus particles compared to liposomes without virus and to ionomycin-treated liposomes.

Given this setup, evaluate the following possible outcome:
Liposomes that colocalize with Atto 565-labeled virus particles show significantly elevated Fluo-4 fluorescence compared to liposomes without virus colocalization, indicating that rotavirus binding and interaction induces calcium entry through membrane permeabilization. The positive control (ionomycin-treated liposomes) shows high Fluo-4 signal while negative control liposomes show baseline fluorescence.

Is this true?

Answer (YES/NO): YES